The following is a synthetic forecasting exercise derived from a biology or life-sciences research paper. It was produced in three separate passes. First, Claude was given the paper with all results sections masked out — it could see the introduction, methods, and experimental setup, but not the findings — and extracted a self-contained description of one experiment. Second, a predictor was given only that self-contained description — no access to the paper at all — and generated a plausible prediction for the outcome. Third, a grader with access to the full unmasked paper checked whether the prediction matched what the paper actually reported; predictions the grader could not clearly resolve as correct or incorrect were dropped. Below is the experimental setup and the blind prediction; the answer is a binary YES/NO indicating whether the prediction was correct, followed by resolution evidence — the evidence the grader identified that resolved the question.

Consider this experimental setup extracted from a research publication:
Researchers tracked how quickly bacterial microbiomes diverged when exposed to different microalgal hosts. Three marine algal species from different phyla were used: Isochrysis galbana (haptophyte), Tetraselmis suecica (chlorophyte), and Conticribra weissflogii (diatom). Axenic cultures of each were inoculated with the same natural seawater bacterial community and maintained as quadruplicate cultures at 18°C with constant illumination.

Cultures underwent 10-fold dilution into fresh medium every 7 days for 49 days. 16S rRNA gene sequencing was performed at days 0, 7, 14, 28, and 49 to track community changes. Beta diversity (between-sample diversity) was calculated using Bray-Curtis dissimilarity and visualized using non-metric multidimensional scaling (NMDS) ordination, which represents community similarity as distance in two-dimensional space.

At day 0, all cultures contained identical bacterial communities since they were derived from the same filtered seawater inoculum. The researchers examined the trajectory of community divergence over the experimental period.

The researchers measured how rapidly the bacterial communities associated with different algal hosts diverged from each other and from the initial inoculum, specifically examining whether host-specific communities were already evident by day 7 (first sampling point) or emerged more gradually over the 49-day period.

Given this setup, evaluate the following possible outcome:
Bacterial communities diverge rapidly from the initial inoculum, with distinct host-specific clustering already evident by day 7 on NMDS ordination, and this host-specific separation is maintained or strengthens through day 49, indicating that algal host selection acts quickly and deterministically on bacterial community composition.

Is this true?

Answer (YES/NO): YES